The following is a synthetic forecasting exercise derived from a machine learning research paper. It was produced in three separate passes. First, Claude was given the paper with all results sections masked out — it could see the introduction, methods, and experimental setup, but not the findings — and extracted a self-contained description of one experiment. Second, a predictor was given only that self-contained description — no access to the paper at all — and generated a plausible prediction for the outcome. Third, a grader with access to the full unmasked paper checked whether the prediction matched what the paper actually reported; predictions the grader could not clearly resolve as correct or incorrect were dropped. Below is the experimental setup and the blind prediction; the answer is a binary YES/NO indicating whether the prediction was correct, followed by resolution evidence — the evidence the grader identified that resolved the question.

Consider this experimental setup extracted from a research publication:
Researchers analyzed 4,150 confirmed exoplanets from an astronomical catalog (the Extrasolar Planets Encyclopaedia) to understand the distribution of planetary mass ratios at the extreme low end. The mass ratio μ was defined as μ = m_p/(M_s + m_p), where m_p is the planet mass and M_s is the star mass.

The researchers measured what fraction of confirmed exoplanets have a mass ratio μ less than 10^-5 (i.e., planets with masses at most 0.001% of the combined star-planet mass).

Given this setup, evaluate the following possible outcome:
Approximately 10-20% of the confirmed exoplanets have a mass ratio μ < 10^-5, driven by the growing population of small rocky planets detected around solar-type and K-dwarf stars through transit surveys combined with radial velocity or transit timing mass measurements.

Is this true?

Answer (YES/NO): NO